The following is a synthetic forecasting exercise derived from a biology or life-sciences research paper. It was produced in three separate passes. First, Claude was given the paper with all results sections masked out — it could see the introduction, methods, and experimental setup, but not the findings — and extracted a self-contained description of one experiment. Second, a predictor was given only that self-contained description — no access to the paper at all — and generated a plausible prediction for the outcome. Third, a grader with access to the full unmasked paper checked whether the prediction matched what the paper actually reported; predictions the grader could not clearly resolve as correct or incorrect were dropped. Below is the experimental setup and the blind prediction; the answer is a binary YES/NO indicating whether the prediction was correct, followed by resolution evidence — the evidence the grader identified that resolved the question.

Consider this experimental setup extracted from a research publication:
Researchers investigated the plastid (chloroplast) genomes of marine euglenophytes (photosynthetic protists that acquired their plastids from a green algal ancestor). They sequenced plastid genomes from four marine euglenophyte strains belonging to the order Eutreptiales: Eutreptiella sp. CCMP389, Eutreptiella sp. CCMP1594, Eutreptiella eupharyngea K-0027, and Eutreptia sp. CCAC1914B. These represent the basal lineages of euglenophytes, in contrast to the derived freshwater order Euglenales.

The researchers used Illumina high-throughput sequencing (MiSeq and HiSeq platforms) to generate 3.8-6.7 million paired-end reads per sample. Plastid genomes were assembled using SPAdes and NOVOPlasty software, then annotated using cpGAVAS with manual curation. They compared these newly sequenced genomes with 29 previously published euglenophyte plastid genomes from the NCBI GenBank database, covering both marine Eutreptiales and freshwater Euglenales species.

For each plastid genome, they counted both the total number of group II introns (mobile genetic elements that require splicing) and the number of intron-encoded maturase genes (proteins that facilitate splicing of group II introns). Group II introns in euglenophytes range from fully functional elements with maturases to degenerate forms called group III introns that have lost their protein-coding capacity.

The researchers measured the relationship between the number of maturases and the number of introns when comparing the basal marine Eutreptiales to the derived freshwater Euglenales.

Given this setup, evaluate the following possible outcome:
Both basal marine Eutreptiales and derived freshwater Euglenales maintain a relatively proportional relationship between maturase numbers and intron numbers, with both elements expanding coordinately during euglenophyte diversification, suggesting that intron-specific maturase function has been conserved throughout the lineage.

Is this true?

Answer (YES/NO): NO